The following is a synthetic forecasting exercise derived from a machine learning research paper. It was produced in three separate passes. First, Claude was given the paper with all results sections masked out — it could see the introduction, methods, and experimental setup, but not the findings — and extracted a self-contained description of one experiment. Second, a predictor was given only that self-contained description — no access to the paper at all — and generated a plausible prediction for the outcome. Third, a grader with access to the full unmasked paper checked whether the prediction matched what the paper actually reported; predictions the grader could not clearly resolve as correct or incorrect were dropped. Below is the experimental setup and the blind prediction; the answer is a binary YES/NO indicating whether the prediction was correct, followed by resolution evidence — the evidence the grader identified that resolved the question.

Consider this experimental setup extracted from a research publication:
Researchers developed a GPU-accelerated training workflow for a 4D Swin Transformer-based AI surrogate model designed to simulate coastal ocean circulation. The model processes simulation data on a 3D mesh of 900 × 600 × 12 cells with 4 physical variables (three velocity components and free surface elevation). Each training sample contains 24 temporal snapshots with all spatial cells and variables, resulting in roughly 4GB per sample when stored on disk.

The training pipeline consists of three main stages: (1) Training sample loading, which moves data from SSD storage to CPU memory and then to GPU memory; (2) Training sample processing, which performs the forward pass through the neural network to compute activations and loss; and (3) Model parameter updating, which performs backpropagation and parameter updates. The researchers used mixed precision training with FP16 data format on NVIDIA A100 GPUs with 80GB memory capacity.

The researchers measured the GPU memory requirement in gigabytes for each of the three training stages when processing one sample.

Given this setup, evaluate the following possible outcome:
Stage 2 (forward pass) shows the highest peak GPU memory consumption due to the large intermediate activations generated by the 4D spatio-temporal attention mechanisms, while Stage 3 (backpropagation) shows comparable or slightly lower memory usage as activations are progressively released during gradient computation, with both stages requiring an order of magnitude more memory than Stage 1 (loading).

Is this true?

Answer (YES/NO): NO